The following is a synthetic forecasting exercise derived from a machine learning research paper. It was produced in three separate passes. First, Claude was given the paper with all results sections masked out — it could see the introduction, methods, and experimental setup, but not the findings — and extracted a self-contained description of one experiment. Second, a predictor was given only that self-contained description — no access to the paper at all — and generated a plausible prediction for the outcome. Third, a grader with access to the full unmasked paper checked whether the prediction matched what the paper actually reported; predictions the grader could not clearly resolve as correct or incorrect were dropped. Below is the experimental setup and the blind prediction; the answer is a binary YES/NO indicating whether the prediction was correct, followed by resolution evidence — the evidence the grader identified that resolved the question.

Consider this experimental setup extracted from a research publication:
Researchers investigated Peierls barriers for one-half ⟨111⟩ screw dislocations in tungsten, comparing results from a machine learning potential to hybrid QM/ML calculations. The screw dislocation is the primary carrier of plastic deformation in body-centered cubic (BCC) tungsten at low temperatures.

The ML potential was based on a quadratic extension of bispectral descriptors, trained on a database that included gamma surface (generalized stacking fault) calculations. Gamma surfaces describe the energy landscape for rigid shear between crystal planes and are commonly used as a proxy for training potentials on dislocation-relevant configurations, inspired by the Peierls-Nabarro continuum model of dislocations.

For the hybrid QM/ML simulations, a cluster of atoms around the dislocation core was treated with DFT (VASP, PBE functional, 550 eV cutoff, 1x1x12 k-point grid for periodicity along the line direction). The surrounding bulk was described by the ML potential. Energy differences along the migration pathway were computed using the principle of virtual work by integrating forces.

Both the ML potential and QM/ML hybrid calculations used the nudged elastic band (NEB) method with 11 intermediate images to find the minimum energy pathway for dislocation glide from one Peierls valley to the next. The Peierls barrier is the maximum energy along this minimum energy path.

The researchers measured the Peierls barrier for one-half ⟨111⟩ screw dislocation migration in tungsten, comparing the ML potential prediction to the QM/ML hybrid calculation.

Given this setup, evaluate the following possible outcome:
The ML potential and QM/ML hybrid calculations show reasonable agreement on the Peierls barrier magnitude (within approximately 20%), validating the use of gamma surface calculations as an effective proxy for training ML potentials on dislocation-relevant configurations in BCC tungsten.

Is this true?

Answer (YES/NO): NO